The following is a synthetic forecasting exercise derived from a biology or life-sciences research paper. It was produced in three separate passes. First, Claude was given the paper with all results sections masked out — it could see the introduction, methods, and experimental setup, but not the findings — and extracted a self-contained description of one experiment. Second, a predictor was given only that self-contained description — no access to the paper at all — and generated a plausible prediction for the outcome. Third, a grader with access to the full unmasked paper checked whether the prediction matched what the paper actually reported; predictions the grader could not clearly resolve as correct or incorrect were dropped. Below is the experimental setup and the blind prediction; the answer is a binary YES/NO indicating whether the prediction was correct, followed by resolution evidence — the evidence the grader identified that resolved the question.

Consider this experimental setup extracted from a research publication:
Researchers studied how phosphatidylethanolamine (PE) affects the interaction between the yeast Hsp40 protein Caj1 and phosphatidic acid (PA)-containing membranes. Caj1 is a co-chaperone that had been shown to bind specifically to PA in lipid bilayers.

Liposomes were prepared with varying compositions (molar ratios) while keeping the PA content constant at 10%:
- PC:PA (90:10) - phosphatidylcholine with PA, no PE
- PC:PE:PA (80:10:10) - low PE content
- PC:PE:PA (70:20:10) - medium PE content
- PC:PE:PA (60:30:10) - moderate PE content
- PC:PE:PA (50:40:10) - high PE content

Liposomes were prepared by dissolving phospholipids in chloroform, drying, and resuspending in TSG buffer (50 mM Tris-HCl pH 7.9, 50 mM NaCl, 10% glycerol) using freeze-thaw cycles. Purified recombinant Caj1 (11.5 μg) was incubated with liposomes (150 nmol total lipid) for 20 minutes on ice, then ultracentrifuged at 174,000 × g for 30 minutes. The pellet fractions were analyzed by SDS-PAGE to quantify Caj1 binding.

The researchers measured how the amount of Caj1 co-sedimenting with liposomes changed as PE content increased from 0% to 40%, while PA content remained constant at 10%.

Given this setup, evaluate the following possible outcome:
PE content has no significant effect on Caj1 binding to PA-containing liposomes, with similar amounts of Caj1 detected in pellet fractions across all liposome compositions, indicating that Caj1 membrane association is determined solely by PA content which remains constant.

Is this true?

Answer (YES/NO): NO